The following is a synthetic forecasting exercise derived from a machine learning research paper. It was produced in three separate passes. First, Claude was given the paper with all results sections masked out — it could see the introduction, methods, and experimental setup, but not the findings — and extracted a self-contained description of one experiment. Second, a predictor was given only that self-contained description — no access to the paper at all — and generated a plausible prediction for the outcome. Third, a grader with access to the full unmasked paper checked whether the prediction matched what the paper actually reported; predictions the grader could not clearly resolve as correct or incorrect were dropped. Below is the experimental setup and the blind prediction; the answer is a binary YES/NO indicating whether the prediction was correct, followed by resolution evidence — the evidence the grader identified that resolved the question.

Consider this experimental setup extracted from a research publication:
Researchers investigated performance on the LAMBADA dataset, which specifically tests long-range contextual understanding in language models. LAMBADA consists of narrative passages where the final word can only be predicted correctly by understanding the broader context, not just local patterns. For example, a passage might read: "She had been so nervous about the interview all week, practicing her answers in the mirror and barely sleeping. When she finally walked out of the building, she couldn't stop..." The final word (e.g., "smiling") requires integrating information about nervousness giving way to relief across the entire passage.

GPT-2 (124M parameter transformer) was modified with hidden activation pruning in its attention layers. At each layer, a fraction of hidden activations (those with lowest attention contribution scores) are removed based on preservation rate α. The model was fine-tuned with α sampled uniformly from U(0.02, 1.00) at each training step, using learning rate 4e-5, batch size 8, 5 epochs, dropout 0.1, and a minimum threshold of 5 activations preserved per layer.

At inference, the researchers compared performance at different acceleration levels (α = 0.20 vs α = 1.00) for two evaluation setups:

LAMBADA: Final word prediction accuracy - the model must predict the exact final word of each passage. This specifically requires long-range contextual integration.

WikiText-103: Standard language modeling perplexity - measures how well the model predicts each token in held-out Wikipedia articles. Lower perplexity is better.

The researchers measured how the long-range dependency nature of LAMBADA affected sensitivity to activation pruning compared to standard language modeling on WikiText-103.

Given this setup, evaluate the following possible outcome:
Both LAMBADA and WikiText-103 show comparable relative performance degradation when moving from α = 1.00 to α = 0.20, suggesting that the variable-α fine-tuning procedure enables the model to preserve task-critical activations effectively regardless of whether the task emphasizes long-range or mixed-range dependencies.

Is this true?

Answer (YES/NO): NO